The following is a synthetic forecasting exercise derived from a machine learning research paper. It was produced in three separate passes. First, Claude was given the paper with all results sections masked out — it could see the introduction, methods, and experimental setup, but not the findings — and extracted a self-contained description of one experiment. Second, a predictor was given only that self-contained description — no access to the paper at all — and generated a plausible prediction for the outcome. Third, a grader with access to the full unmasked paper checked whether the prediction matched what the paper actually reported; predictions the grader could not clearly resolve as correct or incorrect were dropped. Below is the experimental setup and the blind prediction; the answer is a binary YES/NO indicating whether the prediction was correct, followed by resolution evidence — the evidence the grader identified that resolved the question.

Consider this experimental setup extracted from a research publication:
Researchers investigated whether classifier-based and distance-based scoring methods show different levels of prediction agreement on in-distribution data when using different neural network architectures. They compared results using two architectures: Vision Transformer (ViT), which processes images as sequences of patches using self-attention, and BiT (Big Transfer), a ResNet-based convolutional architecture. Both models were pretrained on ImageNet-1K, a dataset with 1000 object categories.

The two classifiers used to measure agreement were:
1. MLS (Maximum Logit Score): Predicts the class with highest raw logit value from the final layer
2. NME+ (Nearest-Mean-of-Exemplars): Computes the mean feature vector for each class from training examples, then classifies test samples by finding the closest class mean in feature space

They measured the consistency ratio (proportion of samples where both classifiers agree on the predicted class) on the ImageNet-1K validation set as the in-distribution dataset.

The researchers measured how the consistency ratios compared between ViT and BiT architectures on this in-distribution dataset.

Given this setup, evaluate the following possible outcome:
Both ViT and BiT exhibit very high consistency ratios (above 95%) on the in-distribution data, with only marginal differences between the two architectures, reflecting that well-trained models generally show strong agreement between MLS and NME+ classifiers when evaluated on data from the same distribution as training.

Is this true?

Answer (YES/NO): NO